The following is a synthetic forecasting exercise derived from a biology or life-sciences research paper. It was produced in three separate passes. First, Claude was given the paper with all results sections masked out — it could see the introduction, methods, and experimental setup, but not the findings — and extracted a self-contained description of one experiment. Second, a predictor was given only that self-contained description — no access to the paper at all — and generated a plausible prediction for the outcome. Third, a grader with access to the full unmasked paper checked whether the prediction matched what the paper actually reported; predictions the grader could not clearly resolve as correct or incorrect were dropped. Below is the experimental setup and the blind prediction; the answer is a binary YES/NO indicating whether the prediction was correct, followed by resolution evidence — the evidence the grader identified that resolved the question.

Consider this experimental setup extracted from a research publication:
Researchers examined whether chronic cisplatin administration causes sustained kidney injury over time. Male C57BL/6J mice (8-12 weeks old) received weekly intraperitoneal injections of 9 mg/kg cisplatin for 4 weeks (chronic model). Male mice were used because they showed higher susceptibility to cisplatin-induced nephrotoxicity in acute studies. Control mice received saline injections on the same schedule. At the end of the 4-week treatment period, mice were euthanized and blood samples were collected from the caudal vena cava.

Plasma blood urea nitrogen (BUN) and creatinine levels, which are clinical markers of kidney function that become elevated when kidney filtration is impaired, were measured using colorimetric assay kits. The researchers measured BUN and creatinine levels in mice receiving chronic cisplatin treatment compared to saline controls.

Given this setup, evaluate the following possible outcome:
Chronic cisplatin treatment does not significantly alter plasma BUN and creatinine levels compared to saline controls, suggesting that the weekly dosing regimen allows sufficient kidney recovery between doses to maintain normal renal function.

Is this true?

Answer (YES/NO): NO